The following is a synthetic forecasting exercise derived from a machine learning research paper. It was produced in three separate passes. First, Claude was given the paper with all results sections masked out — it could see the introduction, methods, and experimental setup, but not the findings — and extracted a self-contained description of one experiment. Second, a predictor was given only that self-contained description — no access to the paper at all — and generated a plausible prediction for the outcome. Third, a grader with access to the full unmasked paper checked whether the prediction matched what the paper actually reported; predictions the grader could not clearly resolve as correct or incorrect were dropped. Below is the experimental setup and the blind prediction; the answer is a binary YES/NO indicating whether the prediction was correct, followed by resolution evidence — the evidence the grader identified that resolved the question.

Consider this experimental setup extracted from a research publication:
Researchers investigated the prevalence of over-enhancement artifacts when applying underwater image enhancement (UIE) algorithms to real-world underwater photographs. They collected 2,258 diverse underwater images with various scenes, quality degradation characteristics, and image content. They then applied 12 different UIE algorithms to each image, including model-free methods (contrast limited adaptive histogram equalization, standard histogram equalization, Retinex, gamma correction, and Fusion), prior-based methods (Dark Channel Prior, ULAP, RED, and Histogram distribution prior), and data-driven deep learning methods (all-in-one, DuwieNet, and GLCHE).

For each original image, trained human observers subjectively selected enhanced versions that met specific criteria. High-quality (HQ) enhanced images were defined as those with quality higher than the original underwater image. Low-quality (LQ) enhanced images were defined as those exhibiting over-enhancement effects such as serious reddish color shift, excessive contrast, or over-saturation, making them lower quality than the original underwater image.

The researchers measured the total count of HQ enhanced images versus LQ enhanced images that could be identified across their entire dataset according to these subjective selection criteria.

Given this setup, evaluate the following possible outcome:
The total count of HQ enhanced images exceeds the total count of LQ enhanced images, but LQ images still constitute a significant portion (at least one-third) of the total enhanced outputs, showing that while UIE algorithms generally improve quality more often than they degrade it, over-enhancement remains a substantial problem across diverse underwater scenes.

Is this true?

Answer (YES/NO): YES